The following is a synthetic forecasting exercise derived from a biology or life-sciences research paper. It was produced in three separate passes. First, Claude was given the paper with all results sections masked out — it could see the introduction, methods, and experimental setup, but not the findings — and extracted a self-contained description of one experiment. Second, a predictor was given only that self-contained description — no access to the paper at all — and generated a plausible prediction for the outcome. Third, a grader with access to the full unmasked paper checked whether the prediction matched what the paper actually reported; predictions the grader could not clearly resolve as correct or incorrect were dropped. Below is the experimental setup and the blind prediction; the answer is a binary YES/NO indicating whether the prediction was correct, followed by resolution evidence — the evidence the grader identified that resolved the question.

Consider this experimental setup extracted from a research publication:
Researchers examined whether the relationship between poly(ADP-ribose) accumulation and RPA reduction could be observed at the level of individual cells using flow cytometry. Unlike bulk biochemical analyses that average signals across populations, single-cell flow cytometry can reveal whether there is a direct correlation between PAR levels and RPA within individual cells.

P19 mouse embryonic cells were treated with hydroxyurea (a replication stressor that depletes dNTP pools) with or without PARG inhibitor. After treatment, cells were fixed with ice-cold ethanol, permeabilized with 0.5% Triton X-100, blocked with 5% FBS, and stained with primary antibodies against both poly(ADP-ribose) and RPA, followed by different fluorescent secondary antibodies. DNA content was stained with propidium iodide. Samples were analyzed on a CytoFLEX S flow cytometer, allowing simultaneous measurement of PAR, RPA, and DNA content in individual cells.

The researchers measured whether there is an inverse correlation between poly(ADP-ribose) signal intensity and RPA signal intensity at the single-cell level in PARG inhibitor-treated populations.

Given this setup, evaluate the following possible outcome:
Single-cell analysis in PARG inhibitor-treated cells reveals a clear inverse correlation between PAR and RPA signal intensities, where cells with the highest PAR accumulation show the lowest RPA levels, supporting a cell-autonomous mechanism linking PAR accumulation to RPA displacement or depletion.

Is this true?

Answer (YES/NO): YES